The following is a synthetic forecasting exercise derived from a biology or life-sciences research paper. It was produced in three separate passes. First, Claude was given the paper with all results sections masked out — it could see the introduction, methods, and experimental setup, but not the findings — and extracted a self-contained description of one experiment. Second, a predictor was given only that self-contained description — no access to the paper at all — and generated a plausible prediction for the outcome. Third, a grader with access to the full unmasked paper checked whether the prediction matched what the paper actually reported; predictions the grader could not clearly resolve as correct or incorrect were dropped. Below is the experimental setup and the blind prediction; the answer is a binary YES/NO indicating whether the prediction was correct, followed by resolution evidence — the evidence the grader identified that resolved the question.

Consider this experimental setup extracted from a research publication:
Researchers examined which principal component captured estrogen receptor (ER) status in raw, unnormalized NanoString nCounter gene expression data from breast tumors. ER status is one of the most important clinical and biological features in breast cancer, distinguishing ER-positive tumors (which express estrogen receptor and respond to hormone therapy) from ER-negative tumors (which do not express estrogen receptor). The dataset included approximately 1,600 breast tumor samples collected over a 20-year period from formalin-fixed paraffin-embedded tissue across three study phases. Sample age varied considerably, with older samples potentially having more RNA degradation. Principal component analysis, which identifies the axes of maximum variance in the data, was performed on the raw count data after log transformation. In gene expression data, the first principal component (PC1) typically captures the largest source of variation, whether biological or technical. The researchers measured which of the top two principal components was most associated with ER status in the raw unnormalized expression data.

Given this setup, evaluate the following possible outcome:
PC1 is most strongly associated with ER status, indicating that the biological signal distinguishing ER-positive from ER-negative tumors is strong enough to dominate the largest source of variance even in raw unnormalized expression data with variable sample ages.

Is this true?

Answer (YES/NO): NO